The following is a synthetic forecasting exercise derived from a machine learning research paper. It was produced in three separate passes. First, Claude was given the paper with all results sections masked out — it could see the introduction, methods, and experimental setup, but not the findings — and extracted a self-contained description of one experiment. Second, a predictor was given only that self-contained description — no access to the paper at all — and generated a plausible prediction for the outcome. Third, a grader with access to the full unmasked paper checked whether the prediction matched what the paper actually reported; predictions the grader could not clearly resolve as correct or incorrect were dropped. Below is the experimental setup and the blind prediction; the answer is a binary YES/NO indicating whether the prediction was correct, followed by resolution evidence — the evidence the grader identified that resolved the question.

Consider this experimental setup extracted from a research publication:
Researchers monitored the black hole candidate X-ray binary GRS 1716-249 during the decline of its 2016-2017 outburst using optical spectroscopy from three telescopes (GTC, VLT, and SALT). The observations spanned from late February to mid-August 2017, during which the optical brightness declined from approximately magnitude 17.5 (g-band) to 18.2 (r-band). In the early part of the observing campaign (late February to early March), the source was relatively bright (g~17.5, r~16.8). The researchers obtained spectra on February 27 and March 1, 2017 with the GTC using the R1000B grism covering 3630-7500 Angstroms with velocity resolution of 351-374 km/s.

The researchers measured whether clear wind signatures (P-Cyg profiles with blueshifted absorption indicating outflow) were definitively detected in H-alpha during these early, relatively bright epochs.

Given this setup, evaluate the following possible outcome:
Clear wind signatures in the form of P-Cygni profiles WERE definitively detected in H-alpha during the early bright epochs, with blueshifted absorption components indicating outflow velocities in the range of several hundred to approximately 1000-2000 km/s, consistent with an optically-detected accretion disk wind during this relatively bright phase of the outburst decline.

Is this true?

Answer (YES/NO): NO